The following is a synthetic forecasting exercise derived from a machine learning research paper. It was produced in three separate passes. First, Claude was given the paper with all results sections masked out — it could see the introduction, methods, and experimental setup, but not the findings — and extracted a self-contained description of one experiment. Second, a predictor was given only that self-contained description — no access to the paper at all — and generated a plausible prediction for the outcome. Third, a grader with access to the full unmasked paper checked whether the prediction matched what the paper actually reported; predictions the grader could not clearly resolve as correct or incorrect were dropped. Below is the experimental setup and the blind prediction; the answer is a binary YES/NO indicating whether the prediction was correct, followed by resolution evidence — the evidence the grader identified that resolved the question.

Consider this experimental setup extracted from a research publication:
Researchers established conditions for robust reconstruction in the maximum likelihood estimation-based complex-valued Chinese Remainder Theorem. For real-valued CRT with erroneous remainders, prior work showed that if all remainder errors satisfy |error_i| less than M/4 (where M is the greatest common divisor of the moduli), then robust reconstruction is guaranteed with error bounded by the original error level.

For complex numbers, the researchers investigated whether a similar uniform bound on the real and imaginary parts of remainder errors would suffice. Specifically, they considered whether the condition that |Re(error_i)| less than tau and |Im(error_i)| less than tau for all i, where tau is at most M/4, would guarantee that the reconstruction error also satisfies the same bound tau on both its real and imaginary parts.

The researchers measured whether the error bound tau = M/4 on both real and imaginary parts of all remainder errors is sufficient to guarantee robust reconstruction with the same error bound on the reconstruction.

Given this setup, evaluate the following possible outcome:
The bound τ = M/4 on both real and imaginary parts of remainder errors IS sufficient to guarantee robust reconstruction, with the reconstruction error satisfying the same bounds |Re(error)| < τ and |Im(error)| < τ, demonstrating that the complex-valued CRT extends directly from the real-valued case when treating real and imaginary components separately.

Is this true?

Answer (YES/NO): YES